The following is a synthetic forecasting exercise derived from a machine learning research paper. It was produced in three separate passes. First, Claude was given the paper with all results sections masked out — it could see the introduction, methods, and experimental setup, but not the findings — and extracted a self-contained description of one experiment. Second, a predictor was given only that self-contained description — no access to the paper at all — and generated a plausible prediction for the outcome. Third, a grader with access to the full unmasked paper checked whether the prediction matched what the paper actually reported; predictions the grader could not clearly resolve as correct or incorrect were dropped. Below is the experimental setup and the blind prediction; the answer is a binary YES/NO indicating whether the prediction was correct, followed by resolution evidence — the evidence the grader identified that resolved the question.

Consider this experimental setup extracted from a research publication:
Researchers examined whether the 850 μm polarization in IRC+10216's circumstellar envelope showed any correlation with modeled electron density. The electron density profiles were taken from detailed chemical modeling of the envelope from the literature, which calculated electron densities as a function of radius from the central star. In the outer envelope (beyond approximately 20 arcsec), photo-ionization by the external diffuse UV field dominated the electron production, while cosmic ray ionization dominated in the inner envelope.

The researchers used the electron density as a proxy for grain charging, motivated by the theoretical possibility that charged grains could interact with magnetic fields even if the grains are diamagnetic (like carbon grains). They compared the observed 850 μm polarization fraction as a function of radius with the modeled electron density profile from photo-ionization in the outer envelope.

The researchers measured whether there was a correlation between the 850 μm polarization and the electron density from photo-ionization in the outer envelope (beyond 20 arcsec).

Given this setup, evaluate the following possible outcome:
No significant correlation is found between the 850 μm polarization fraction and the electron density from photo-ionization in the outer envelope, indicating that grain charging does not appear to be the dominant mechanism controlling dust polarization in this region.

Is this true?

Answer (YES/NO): NO